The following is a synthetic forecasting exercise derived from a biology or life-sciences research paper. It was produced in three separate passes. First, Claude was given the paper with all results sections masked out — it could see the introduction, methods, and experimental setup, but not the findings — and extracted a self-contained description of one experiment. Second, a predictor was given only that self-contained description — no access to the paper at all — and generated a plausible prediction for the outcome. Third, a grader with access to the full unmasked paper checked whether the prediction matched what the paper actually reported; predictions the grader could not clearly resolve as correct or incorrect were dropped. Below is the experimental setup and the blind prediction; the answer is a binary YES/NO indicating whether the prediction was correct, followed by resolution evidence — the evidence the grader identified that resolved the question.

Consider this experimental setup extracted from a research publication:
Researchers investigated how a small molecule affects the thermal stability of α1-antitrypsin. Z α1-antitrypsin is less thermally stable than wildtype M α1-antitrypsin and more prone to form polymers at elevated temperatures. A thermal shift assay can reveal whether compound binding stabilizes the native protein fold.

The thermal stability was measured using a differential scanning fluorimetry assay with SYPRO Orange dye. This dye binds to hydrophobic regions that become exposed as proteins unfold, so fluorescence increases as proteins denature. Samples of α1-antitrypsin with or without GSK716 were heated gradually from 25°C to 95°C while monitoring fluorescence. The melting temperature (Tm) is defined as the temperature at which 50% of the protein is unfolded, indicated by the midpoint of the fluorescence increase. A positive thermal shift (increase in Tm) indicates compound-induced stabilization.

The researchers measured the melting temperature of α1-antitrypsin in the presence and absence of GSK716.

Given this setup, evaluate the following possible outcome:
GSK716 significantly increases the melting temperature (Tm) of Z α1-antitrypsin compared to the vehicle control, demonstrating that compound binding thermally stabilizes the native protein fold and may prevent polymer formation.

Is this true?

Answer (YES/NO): YES